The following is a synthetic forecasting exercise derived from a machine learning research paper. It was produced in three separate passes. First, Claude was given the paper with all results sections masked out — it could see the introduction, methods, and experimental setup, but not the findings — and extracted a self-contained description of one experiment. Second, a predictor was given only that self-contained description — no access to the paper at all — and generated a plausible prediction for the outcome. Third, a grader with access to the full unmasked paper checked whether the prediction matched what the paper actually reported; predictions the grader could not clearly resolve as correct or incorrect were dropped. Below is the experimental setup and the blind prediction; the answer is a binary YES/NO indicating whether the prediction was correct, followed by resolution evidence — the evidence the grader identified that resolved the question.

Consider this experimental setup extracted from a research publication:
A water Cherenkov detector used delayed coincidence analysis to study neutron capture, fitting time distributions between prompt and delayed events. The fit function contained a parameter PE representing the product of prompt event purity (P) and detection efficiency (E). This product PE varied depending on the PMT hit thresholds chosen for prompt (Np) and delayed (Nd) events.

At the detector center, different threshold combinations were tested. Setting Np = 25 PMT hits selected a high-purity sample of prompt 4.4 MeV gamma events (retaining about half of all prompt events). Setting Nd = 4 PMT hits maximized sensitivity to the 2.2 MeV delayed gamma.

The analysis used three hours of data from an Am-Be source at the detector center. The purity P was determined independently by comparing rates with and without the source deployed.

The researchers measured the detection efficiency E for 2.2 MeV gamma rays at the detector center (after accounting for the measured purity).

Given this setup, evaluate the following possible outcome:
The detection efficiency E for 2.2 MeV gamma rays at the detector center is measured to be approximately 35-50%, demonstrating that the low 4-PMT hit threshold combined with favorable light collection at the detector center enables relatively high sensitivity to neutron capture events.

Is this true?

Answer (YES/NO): YES